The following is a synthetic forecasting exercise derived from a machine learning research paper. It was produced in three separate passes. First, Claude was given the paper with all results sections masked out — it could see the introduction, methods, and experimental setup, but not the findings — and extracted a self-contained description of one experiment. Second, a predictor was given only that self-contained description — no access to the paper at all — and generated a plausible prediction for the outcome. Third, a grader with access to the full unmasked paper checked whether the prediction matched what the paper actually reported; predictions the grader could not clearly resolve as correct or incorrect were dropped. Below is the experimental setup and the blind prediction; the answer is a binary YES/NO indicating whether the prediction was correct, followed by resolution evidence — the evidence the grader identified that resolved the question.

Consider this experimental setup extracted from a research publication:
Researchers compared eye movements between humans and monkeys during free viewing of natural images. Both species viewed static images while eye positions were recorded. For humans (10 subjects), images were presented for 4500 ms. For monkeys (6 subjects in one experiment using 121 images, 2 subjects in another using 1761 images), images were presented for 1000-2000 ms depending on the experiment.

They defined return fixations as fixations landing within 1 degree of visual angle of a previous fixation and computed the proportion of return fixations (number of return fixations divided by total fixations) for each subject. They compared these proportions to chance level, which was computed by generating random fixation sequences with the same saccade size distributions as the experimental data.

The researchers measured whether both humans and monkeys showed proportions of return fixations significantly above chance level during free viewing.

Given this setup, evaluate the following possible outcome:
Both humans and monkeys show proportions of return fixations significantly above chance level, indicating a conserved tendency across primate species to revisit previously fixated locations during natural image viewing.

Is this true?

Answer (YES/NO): YES